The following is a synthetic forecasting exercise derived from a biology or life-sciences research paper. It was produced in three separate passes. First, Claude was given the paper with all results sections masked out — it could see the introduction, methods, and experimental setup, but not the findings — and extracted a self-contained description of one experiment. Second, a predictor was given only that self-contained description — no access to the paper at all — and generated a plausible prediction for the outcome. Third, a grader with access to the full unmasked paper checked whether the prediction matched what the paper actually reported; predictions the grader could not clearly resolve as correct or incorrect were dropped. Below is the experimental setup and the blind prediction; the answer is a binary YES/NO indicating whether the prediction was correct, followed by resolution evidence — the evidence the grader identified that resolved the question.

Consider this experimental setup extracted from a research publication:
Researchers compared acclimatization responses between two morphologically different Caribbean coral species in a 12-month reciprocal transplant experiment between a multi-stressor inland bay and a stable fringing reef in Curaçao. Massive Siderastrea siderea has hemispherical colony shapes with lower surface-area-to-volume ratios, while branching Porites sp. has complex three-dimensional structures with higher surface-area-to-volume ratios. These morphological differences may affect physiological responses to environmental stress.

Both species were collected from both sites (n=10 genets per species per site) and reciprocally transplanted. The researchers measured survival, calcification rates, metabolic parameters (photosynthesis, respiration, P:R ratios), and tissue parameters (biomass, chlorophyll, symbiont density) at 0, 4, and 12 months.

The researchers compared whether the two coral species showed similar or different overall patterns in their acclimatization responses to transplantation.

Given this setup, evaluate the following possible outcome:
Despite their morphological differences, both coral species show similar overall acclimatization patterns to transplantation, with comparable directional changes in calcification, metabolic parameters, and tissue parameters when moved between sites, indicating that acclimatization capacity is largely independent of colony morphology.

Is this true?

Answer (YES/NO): YES